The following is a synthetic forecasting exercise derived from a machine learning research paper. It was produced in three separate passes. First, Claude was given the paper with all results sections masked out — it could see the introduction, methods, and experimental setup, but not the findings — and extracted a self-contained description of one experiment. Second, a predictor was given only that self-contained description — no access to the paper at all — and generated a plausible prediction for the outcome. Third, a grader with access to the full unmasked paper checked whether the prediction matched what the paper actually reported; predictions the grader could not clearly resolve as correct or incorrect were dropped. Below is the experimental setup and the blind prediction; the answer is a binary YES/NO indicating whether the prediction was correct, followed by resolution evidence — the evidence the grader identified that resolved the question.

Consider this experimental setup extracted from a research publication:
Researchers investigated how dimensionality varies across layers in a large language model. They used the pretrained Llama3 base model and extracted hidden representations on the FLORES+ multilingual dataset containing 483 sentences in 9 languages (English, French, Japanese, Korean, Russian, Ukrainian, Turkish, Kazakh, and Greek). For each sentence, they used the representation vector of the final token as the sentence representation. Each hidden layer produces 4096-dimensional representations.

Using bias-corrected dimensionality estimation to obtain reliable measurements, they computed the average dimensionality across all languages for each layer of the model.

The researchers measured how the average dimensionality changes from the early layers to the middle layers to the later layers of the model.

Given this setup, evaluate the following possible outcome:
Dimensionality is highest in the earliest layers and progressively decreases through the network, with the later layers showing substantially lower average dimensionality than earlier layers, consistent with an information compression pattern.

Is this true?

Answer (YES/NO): NO